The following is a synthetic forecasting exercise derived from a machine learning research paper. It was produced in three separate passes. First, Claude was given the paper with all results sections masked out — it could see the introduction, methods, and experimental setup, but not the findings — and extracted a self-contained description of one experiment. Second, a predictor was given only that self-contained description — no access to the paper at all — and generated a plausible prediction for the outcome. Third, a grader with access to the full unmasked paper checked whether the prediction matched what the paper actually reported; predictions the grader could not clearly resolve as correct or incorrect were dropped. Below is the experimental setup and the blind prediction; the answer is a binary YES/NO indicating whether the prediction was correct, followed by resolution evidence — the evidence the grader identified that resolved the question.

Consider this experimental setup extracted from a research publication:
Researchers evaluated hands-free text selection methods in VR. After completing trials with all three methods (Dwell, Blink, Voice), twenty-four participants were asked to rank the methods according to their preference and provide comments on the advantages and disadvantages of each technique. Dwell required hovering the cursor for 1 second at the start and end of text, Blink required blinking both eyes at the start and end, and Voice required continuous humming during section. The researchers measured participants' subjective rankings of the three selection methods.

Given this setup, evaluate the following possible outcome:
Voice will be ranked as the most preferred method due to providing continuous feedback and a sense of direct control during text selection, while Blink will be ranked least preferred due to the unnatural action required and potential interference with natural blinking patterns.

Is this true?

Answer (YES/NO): NO